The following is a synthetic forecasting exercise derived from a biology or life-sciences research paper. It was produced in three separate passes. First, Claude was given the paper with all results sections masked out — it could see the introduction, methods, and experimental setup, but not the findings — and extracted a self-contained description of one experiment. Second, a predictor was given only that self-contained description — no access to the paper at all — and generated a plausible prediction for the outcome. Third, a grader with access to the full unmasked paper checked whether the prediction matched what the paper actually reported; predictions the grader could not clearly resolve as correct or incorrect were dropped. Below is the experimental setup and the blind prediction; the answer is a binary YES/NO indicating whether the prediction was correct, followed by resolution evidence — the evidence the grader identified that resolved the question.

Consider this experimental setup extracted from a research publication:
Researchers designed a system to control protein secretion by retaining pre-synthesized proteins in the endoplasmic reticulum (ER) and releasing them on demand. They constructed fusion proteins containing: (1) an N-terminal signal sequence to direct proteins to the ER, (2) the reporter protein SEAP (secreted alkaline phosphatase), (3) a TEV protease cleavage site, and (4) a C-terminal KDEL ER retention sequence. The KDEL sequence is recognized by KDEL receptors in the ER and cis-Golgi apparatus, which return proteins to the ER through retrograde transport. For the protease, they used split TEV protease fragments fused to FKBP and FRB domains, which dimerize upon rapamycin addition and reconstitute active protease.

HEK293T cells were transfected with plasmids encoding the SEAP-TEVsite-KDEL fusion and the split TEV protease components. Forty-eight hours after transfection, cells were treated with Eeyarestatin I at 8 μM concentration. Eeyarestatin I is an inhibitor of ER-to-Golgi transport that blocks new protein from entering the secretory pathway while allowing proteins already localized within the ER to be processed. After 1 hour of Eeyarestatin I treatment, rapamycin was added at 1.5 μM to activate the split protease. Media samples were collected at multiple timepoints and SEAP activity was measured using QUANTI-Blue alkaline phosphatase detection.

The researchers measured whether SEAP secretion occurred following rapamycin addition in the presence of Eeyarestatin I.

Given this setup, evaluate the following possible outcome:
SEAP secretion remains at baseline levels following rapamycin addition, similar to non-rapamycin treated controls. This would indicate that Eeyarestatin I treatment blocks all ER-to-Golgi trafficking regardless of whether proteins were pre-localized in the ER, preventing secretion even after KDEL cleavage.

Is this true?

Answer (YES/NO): NO